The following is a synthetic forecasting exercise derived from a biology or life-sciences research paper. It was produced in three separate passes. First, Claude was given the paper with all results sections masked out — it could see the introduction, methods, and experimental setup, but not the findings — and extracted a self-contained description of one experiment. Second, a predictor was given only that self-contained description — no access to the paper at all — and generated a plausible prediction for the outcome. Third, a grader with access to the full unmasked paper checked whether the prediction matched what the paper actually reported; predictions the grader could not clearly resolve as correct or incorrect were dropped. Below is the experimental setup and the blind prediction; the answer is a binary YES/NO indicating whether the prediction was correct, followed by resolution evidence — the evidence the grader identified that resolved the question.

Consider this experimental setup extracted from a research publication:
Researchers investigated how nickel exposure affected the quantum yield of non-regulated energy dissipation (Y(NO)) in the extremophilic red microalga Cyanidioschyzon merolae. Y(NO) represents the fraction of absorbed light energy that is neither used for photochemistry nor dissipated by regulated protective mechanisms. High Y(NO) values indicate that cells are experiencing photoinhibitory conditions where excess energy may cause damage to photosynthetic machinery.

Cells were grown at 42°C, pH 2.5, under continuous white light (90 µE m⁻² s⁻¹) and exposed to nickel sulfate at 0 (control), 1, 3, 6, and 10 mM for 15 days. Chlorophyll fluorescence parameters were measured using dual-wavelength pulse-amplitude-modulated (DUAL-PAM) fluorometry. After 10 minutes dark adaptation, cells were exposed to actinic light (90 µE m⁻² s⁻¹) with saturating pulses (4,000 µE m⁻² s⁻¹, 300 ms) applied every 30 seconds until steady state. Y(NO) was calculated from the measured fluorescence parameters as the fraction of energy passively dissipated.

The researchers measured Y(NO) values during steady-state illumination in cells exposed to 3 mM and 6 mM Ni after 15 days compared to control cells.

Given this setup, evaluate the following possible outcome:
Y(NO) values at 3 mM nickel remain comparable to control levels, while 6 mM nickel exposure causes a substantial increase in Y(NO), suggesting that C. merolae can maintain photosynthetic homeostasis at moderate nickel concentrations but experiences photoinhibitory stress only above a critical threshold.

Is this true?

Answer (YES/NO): YES